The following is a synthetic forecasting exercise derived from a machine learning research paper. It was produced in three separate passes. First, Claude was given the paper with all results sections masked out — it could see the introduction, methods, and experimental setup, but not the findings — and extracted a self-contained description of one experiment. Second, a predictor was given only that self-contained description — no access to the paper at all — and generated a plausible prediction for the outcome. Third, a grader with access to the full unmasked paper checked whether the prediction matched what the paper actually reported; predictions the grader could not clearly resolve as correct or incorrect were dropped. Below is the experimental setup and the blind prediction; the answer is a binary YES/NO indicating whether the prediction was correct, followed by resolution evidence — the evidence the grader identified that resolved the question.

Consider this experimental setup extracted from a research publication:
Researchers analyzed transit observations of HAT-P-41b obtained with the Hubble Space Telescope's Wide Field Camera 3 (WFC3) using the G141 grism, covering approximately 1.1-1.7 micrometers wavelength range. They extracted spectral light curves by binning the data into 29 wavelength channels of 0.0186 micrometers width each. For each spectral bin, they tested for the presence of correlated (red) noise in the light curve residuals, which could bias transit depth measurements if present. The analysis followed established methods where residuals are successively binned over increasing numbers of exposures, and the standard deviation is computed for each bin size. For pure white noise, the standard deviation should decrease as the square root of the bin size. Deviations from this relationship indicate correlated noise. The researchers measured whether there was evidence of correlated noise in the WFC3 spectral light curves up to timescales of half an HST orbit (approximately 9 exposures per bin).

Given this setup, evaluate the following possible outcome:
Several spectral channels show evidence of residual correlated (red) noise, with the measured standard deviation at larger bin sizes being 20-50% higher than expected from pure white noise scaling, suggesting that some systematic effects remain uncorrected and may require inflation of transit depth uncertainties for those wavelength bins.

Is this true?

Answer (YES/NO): NO